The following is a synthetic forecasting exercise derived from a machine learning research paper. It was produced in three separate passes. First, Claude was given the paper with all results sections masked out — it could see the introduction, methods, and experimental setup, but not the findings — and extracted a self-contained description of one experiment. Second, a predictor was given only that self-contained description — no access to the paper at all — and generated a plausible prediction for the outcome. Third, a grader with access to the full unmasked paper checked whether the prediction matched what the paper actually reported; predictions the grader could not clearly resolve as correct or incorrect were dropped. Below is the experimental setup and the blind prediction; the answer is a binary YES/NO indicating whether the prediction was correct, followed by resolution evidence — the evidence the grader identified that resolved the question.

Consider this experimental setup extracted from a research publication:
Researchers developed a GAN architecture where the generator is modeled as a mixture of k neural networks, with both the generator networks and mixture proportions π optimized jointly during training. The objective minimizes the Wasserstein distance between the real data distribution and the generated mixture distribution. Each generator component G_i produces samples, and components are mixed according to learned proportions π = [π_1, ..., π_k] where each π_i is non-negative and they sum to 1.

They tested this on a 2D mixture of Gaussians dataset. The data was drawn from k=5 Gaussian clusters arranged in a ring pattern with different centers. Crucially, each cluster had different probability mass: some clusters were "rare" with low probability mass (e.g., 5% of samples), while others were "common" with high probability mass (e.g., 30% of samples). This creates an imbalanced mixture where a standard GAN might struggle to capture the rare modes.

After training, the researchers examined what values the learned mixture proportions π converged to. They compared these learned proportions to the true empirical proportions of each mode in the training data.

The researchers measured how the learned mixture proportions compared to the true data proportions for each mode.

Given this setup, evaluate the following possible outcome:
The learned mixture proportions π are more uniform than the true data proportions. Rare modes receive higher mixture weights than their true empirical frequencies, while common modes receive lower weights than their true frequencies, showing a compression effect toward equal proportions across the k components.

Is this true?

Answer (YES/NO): NO